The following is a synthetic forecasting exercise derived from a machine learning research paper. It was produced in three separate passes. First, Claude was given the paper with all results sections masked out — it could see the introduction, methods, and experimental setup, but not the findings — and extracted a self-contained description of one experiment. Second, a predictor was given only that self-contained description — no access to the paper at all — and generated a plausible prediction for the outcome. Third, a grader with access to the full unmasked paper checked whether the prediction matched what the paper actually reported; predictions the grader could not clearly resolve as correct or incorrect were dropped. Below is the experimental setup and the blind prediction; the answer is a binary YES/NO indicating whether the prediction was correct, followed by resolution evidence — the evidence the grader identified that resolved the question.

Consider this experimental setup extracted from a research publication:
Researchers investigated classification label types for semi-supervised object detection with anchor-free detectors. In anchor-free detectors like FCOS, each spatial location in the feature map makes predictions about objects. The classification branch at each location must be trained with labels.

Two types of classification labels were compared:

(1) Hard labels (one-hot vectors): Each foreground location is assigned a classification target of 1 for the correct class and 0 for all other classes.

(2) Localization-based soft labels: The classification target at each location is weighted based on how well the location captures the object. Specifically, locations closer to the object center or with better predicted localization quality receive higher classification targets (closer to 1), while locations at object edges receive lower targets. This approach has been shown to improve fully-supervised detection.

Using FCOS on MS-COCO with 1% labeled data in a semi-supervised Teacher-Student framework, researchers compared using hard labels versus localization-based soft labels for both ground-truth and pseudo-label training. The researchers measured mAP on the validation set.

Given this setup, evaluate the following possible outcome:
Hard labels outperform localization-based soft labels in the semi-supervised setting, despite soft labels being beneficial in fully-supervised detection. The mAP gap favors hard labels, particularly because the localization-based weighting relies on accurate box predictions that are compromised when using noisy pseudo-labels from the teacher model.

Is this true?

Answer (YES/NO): YES